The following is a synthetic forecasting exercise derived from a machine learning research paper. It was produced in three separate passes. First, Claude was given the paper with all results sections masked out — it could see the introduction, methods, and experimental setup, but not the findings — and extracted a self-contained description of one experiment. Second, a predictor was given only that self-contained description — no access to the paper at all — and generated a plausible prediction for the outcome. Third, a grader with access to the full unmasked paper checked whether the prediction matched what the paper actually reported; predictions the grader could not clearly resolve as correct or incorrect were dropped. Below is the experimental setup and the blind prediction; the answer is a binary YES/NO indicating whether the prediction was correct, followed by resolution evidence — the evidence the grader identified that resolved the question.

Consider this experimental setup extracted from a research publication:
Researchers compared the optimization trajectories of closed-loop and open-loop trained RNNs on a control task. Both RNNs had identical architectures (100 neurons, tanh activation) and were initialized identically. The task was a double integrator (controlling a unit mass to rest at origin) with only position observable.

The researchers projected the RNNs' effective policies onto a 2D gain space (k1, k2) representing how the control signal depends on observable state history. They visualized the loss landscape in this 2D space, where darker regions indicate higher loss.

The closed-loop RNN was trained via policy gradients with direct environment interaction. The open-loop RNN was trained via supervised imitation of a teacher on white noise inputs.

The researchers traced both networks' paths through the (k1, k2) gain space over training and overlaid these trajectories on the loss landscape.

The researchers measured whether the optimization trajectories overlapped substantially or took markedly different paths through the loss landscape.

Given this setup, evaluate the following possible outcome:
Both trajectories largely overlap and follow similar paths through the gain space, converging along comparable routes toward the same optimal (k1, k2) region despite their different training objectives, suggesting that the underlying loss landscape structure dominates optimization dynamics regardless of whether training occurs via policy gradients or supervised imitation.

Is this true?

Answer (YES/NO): NO